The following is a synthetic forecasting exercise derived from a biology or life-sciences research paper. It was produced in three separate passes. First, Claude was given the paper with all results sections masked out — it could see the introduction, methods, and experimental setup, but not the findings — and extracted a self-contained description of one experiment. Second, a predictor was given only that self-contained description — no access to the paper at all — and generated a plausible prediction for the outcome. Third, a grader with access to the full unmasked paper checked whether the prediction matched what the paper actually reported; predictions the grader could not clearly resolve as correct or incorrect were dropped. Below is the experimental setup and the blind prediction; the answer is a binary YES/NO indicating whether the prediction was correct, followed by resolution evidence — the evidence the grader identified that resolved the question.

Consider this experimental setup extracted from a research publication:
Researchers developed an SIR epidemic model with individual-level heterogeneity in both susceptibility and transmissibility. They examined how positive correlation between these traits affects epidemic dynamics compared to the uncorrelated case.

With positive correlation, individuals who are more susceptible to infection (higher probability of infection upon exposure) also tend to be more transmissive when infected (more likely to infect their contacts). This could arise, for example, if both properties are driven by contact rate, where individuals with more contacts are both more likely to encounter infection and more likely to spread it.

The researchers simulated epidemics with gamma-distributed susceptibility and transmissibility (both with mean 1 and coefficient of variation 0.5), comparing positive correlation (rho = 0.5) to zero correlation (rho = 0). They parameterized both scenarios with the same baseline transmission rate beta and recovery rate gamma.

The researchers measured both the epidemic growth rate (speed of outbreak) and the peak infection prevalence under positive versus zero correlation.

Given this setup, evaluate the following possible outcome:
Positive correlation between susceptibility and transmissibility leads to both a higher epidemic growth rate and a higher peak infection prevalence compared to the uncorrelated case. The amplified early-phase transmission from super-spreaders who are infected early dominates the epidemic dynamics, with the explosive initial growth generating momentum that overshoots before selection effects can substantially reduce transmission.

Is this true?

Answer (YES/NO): YES